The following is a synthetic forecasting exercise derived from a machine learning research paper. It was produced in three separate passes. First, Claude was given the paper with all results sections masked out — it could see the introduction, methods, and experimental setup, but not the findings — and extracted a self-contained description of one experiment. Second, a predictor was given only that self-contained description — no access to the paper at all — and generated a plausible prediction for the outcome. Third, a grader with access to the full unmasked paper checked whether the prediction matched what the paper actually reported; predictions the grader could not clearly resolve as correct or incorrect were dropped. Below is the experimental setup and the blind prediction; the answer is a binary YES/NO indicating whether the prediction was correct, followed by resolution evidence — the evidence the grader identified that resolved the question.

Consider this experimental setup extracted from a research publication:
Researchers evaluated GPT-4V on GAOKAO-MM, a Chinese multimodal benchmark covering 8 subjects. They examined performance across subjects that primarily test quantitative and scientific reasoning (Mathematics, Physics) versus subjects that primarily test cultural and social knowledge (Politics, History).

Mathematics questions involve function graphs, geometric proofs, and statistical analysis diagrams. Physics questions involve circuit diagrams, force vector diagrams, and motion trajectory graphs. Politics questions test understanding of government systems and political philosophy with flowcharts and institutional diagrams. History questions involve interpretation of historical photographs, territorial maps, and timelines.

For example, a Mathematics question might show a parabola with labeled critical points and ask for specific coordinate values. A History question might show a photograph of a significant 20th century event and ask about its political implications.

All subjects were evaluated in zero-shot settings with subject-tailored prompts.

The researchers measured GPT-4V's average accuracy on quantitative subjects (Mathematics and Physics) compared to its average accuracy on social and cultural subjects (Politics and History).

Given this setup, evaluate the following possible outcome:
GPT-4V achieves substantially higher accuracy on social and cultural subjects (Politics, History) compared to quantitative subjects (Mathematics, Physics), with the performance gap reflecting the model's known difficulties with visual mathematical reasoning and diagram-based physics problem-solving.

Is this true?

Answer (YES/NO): YES